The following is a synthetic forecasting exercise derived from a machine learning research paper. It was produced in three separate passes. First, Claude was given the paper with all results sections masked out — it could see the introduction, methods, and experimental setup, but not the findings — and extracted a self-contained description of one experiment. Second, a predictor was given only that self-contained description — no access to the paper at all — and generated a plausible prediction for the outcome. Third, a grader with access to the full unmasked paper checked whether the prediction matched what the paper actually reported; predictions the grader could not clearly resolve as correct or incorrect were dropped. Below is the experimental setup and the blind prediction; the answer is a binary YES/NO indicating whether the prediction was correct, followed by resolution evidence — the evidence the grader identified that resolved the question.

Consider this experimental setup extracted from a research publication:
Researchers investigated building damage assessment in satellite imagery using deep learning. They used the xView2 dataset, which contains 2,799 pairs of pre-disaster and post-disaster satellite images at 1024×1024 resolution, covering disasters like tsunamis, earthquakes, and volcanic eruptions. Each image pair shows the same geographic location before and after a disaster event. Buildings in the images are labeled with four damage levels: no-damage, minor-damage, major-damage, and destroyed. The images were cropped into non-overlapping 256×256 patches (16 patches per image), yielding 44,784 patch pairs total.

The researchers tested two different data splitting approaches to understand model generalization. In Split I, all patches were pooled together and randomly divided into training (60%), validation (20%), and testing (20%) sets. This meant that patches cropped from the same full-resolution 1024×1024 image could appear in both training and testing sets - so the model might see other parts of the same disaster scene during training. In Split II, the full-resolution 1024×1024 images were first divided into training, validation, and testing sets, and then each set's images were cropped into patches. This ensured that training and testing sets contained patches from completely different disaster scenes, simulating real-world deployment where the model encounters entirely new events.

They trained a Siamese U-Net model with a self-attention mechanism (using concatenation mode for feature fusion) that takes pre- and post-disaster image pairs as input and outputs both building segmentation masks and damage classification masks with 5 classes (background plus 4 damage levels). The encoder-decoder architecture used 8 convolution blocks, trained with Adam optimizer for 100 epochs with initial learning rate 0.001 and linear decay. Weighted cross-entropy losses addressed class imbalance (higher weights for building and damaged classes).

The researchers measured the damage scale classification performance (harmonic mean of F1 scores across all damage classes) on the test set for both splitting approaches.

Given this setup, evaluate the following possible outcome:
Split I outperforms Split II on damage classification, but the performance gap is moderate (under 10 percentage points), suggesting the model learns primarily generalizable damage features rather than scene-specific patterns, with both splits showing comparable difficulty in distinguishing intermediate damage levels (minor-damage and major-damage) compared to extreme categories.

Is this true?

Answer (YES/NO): NO